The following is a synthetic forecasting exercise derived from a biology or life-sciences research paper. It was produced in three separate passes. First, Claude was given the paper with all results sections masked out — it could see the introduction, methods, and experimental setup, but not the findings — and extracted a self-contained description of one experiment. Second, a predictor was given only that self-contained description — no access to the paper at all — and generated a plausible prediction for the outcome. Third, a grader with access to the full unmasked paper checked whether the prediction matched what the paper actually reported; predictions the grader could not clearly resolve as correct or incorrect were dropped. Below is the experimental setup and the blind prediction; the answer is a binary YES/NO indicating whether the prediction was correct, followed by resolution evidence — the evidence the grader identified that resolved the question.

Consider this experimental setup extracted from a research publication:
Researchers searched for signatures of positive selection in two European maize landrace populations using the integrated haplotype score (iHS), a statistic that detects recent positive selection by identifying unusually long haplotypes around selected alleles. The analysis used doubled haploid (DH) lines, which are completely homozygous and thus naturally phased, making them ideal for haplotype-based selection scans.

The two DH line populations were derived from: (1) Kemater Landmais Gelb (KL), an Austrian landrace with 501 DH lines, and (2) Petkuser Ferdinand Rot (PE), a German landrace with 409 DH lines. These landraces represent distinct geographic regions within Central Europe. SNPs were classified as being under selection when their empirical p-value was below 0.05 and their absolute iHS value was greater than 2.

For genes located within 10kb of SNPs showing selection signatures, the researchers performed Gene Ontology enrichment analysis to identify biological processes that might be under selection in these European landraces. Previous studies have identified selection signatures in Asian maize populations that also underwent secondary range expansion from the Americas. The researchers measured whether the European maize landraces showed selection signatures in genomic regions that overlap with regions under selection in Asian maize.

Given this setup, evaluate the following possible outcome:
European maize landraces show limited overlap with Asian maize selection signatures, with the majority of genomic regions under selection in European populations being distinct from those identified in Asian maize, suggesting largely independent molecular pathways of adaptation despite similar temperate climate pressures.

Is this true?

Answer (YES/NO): NO